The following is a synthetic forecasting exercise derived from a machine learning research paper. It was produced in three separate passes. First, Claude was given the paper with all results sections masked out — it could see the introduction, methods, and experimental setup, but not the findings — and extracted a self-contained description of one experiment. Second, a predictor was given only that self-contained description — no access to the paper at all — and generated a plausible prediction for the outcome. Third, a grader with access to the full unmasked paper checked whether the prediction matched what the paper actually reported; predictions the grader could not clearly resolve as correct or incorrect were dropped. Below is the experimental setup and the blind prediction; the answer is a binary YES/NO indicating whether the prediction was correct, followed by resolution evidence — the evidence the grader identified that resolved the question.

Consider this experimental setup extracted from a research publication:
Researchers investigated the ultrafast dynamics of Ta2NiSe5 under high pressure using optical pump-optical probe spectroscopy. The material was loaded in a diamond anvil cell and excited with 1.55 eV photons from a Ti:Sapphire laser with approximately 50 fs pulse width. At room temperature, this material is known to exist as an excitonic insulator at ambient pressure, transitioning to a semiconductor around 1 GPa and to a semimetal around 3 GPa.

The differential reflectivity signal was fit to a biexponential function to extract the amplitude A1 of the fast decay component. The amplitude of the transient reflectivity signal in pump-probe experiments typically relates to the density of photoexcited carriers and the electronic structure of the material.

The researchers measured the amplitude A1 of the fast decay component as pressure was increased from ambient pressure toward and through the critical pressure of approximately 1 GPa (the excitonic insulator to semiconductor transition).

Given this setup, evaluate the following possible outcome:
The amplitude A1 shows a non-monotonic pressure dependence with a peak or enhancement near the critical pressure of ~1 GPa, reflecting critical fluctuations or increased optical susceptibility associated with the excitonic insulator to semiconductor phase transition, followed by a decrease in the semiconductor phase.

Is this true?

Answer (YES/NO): YES